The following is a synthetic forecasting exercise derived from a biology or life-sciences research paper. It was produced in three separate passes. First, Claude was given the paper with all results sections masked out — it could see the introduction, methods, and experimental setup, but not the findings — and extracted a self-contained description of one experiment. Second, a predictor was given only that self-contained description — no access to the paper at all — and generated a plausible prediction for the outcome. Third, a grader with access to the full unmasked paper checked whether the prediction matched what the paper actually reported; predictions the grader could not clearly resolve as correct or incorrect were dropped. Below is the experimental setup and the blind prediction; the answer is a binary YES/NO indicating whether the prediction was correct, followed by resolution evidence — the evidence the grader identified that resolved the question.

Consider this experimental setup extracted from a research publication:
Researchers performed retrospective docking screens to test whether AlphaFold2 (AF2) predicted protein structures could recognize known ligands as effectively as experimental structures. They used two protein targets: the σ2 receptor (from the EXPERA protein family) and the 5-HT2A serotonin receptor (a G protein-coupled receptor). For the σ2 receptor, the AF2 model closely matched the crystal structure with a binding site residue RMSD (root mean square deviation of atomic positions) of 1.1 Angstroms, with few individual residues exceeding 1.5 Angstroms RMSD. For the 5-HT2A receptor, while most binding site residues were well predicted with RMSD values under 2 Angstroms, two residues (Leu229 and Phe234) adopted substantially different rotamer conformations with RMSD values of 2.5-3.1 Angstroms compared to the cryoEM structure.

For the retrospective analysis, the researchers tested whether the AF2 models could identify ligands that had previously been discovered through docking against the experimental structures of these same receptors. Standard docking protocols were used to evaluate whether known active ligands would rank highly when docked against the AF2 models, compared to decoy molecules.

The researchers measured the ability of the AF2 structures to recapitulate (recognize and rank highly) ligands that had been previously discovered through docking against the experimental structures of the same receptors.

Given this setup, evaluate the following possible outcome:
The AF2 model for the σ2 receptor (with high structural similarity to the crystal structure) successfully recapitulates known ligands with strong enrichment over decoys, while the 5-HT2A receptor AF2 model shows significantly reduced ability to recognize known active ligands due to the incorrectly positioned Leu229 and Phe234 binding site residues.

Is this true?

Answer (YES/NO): NO